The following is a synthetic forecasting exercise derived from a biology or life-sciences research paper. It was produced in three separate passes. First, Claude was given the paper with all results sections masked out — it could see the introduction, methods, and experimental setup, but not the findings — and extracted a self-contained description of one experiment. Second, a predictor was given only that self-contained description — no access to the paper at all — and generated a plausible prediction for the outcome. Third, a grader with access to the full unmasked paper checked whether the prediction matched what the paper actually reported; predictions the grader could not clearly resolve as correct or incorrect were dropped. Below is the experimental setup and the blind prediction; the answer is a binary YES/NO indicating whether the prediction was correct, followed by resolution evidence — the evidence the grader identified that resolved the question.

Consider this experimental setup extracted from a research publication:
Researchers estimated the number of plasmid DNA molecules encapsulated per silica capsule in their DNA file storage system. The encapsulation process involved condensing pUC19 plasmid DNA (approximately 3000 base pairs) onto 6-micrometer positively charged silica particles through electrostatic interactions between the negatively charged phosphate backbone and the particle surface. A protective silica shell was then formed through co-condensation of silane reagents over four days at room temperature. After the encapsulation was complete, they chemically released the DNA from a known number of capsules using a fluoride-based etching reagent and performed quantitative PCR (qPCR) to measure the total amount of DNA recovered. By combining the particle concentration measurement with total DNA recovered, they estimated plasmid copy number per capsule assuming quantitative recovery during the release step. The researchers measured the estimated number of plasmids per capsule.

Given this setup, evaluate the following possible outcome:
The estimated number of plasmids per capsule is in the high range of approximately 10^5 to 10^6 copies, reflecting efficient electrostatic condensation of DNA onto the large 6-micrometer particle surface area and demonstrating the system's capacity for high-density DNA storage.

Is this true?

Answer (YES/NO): YES